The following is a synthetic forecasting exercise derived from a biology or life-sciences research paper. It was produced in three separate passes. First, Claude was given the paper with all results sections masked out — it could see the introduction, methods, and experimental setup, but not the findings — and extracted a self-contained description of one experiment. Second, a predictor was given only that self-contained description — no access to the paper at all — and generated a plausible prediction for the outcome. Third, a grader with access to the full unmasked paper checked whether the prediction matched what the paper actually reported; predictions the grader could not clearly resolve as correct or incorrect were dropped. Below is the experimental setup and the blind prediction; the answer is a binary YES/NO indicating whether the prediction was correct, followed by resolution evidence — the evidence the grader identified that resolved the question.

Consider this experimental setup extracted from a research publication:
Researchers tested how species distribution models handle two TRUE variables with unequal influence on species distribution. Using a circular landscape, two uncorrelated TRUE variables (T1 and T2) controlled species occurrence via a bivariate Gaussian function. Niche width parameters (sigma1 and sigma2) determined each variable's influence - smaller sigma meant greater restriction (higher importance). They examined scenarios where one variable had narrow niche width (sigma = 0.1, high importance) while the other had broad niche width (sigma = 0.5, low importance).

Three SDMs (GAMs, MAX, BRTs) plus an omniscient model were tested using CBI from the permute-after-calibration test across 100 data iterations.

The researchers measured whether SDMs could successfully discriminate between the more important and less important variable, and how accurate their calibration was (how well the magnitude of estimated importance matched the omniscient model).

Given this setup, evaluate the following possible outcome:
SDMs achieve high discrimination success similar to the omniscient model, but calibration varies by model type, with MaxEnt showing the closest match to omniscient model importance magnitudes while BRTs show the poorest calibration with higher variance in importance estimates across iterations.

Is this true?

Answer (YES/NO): YES